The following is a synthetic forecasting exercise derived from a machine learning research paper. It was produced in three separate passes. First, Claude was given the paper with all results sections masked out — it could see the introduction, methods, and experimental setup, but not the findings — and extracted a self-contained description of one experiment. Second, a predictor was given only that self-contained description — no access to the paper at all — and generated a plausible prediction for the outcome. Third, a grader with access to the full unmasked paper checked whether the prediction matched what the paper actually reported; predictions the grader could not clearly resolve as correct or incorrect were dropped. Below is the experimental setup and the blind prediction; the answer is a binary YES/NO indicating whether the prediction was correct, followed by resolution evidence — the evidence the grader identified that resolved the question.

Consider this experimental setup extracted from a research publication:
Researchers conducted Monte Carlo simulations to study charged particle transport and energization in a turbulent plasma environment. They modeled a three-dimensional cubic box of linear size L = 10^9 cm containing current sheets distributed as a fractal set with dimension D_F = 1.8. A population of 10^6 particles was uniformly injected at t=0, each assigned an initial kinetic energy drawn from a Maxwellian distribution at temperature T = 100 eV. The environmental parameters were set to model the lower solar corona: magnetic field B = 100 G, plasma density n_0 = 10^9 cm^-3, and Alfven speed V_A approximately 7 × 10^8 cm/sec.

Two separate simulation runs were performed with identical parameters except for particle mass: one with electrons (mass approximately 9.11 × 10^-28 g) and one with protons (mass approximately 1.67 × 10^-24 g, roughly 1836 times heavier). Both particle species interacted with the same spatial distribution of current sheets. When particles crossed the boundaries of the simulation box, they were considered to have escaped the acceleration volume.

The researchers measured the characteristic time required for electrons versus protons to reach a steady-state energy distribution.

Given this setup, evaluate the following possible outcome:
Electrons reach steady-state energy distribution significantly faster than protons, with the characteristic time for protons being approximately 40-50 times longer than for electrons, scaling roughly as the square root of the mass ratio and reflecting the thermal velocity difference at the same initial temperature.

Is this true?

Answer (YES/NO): NO